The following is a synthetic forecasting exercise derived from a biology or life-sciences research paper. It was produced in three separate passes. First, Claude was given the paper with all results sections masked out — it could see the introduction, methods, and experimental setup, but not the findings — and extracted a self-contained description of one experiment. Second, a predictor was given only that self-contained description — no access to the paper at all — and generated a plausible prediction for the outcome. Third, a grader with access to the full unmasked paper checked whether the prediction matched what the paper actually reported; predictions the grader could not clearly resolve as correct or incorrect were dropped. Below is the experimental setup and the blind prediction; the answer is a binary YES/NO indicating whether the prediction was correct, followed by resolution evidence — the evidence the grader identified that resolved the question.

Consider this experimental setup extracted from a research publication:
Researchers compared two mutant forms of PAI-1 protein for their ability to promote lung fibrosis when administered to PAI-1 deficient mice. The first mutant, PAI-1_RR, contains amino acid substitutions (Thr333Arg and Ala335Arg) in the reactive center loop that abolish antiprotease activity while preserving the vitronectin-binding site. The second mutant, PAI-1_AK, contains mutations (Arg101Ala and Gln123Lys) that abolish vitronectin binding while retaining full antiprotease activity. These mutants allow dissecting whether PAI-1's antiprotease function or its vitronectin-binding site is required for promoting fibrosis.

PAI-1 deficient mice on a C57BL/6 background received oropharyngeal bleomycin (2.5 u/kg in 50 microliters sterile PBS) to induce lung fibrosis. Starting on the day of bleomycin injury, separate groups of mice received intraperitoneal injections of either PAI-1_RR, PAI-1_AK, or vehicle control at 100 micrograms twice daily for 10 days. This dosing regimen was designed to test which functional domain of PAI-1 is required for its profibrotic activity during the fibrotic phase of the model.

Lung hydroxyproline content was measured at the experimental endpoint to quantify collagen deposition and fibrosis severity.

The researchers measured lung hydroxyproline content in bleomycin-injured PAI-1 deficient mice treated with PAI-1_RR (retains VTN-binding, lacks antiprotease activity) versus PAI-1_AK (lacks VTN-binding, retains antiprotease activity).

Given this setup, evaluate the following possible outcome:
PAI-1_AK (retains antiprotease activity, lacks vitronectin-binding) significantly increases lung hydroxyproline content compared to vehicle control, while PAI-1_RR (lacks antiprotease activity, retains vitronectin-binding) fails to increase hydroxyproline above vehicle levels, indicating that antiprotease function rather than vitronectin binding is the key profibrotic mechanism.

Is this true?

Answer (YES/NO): NO